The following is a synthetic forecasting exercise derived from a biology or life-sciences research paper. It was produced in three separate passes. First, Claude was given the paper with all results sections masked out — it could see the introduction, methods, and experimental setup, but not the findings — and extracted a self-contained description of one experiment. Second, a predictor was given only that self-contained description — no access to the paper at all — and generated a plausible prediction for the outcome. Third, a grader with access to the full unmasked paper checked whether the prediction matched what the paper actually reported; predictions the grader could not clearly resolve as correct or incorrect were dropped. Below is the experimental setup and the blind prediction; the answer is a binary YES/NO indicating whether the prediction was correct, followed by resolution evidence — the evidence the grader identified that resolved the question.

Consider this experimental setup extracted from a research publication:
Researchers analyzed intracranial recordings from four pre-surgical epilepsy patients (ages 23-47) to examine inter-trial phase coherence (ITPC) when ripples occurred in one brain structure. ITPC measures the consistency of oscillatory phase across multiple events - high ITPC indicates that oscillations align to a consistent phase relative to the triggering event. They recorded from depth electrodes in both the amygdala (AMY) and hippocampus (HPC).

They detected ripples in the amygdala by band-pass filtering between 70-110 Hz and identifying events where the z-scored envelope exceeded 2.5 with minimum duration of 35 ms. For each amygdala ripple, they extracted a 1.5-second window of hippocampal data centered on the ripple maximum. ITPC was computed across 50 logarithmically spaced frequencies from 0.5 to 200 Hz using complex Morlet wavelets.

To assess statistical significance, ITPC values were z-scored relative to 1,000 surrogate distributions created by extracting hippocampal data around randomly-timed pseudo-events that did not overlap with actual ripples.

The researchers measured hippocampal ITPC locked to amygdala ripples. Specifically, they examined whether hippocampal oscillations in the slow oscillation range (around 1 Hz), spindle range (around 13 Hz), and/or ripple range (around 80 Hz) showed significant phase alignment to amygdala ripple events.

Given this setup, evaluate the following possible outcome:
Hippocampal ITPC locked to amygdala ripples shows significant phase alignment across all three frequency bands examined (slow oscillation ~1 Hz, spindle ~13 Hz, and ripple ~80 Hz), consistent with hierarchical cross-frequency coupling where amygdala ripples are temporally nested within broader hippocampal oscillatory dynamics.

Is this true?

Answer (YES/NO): NO